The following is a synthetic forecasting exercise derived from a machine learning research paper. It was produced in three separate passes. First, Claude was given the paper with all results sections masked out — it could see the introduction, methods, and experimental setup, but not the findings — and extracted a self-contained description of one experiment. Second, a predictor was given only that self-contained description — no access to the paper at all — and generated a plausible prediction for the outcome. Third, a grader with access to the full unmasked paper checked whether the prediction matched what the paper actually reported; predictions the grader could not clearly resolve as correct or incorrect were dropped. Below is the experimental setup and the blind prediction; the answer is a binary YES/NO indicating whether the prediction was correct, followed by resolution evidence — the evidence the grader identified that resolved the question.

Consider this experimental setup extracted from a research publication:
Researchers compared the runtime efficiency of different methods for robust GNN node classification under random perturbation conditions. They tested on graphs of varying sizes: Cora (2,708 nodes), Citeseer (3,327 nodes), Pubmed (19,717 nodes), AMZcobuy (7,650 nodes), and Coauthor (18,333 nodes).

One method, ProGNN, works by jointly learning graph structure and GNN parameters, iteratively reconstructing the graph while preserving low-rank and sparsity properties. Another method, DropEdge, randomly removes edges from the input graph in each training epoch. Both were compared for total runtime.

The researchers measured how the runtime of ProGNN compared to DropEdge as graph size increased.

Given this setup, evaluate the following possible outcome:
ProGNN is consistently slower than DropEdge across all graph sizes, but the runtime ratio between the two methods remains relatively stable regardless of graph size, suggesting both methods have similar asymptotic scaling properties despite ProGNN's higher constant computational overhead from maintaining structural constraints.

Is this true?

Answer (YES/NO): NO